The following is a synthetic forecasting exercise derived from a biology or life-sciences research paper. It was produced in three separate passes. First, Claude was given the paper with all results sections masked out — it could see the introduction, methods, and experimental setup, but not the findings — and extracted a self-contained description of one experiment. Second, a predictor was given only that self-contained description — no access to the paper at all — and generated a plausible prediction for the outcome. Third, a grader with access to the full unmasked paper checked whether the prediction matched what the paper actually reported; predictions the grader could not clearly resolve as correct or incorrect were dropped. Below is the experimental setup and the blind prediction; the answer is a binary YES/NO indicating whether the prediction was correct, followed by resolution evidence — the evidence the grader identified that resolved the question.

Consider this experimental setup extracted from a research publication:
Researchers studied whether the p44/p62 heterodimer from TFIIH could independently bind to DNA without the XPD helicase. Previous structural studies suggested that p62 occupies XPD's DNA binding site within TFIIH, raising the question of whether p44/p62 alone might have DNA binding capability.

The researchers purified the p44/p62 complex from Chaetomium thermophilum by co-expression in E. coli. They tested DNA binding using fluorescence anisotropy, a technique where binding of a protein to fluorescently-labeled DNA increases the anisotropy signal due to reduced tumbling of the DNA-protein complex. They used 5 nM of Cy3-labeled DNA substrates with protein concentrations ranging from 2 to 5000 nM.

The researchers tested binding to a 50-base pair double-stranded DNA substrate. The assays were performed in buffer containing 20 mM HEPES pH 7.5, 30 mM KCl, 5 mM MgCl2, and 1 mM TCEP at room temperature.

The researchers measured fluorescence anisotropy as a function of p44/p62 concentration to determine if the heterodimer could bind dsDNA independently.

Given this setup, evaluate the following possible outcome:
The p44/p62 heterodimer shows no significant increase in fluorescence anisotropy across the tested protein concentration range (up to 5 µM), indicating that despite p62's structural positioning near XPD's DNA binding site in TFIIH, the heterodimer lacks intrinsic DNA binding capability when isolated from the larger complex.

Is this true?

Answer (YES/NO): NO